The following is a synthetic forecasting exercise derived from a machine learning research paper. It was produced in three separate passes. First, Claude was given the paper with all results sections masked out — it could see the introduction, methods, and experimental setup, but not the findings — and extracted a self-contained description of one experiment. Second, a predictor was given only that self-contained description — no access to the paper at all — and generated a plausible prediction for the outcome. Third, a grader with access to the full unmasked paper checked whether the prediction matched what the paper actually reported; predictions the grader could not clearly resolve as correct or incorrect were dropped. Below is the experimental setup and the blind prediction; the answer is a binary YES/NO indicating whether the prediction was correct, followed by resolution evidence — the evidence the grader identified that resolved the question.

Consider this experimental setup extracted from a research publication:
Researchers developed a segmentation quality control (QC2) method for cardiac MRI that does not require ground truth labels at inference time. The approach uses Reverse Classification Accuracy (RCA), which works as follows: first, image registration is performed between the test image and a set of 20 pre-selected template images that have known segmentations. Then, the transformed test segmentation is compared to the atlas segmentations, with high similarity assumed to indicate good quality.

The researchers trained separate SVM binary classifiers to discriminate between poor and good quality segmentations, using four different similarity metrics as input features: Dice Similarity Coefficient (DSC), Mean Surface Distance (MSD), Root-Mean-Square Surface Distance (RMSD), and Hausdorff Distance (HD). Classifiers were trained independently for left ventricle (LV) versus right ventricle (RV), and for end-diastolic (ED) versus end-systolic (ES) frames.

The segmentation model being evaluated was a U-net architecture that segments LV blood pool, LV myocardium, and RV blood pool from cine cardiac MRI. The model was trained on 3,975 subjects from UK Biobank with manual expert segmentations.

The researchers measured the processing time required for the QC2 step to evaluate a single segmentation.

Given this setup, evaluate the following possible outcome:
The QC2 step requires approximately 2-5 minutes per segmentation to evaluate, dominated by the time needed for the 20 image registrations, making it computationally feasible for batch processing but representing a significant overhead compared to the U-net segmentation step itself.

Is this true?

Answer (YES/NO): NO